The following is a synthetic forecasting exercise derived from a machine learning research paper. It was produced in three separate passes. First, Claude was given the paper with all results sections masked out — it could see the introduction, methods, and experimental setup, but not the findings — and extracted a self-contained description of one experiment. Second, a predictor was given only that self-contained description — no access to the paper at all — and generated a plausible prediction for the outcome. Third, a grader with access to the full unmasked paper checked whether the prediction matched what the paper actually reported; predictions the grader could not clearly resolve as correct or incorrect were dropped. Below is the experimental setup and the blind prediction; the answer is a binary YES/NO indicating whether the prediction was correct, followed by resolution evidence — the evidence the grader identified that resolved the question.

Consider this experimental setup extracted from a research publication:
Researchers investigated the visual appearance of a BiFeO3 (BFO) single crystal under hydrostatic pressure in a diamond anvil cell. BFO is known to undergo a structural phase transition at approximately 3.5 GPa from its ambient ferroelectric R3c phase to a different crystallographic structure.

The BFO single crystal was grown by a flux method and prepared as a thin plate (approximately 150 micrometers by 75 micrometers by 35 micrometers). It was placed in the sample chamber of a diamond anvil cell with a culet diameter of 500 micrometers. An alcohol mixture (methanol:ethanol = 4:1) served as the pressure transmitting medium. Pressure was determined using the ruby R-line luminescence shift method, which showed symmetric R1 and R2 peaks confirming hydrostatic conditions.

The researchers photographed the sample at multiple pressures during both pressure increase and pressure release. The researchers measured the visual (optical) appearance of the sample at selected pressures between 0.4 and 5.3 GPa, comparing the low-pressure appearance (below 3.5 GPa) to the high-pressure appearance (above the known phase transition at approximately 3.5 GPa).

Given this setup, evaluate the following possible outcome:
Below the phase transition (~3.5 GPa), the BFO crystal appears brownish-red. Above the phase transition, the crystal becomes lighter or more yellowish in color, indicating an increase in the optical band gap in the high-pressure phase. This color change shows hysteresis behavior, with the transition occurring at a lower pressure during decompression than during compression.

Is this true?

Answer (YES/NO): NO